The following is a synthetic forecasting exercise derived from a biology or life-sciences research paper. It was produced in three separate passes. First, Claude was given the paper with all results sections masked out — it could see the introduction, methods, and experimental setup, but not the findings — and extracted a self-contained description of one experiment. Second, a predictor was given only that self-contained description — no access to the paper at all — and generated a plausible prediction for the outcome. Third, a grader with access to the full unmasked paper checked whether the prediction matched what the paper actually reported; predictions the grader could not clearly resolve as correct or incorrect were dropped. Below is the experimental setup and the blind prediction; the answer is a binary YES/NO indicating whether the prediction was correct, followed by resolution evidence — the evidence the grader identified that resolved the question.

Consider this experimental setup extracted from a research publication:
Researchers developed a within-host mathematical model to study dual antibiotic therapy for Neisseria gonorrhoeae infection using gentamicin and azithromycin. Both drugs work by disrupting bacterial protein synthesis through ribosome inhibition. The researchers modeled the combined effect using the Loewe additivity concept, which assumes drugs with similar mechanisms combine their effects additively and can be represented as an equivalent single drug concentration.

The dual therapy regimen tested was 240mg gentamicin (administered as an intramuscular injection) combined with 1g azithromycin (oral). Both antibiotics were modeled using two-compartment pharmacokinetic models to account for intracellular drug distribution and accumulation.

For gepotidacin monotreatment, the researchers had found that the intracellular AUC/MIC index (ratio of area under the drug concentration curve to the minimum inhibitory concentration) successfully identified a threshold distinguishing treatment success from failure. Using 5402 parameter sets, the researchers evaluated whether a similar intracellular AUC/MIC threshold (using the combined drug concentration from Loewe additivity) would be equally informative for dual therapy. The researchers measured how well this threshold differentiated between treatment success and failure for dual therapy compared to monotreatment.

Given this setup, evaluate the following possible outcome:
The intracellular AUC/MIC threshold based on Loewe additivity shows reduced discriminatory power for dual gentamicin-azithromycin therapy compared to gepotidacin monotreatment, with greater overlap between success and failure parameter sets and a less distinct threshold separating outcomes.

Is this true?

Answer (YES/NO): YES